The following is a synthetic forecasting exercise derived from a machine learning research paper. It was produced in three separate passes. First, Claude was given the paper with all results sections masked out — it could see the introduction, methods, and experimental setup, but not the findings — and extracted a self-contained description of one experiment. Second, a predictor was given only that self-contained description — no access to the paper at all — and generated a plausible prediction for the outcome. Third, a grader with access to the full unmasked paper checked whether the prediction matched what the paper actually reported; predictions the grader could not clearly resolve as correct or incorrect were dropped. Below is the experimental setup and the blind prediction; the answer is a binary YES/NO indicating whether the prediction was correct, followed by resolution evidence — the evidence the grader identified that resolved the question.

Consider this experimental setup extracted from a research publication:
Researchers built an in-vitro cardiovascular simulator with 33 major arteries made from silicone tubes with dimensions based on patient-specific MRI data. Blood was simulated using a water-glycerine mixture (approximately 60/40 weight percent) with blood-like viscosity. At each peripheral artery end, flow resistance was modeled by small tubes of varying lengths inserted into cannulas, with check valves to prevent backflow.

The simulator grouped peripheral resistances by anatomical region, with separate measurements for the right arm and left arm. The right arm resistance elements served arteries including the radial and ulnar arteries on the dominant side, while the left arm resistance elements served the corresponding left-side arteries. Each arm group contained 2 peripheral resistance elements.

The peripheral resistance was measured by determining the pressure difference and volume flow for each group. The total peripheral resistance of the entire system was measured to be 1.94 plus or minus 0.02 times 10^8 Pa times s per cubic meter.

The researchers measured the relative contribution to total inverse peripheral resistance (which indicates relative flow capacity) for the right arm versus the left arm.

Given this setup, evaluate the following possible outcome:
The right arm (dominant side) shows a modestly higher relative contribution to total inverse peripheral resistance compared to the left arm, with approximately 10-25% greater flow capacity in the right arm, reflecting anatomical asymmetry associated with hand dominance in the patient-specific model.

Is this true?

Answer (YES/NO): NO